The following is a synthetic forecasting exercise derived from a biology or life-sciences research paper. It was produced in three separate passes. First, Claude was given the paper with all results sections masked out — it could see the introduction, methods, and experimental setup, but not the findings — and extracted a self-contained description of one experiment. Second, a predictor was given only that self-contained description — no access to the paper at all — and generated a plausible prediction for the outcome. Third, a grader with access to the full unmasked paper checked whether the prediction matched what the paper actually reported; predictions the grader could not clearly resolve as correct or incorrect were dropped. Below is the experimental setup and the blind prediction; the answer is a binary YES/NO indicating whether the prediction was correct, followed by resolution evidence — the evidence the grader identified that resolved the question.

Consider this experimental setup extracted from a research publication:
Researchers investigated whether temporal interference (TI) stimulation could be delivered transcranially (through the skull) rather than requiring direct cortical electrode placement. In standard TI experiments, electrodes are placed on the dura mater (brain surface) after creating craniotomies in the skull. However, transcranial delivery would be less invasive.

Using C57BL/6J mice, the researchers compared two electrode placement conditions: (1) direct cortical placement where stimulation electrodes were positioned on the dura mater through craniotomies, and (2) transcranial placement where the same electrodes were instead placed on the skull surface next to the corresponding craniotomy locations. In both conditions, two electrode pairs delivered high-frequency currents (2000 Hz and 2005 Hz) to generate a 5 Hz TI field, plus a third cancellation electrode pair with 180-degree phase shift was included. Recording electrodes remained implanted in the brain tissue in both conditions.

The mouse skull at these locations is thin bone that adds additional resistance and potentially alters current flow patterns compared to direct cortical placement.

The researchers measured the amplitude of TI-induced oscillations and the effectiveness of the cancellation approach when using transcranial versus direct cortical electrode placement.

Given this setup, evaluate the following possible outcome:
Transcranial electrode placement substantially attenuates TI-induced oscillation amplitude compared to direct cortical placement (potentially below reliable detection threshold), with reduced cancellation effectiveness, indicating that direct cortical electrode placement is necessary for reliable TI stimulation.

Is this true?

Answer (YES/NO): NO